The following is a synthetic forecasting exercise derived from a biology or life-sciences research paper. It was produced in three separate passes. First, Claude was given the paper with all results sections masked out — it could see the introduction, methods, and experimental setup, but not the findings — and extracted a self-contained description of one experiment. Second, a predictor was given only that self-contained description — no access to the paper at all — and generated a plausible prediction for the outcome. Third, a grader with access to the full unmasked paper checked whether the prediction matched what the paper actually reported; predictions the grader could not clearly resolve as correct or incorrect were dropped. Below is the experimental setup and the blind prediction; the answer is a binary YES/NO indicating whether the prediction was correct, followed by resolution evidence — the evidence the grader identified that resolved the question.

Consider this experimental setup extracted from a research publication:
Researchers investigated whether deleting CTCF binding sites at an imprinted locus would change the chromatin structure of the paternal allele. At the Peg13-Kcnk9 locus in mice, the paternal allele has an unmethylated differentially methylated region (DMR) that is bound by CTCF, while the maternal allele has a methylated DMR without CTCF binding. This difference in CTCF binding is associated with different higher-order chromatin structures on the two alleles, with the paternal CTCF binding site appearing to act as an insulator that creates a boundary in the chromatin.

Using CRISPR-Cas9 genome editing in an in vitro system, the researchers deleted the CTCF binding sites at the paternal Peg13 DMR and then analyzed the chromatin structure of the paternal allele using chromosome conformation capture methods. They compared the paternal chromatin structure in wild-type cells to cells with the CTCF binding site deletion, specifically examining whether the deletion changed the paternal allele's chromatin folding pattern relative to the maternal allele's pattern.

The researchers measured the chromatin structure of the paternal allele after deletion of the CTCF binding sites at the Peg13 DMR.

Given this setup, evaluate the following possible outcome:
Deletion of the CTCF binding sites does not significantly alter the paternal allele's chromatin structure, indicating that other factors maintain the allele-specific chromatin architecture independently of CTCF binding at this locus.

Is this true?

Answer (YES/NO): NO